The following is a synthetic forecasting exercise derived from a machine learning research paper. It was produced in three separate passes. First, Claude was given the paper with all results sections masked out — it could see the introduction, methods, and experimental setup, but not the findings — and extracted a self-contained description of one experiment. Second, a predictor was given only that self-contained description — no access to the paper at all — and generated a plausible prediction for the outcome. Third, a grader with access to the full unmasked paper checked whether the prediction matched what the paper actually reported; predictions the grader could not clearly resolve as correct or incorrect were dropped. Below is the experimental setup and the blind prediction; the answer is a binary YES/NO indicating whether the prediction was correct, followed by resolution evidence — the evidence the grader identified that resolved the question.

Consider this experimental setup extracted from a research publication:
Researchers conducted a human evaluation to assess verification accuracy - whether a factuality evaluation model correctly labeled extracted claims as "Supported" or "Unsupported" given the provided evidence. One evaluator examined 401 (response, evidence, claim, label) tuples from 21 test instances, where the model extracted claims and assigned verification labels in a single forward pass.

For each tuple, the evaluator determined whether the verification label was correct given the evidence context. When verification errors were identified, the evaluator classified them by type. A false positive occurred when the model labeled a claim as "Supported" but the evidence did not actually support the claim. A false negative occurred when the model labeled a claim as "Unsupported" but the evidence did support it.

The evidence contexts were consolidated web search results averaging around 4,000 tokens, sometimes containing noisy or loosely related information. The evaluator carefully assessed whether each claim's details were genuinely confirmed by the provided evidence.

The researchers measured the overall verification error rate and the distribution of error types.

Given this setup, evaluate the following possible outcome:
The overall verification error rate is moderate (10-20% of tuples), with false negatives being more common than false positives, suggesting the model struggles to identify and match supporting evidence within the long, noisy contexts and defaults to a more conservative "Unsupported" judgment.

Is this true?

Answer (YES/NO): NO